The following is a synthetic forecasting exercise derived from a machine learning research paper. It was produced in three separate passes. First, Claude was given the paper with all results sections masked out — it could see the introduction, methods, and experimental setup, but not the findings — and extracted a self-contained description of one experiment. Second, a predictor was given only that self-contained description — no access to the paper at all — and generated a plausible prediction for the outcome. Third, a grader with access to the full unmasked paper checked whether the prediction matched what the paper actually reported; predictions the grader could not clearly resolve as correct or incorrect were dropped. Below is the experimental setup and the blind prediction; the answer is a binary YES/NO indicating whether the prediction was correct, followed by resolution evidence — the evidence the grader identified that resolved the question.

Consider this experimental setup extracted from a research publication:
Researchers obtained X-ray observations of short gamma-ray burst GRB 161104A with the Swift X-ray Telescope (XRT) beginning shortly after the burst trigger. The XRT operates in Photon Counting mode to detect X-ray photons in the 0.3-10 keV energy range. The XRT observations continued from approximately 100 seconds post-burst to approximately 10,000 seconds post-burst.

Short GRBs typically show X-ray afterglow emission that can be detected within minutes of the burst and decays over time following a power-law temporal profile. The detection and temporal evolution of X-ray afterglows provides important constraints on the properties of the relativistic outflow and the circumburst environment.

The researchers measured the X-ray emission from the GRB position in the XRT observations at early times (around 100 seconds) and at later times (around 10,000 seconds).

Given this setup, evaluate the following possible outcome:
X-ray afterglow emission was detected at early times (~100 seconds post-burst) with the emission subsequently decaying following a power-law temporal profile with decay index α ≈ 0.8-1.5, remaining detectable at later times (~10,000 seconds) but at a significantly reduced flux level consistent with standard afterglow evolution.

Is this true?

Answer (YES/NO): NO